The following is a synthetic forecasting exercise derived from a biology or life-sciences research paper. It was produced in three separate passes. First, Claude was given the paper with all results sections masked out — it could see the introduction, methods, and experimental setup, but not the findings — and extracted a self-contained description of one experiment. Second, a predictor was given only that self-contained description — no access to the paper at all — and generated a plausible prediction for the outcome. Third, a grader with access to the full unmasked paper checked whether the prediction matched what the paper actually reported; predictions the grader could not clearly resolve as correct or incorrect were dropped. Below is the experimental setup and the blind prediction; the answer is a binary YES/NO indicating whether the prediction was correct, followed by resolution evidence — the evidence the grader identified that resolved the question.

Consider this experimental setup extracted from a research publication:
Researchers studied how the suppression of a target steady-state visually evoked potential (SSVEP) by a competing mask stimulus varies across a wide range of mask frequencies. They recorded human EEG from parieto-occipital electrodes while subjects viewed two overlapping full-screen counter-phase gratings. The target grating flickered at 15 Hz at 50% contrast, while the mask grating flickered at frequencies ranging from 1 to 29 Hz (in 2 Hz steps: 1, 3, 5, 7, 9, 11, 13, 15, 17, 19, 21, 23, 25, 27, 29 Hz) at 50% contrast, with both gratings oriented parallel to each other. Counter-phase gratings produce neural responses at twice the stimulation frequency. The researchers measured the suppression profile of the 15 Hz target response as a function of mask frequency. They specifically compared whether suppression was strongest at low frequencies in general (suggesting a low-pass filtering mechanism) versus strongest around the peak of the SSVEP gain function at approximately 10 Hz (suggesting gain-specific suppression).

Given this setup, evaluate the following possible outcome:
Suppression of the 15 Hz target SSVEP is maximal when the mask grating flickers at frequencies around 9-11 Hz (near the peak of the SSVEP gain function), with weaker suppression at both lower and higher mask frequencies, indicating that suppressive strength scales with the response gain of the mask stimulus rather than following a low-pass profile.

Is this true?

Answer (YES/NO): YES